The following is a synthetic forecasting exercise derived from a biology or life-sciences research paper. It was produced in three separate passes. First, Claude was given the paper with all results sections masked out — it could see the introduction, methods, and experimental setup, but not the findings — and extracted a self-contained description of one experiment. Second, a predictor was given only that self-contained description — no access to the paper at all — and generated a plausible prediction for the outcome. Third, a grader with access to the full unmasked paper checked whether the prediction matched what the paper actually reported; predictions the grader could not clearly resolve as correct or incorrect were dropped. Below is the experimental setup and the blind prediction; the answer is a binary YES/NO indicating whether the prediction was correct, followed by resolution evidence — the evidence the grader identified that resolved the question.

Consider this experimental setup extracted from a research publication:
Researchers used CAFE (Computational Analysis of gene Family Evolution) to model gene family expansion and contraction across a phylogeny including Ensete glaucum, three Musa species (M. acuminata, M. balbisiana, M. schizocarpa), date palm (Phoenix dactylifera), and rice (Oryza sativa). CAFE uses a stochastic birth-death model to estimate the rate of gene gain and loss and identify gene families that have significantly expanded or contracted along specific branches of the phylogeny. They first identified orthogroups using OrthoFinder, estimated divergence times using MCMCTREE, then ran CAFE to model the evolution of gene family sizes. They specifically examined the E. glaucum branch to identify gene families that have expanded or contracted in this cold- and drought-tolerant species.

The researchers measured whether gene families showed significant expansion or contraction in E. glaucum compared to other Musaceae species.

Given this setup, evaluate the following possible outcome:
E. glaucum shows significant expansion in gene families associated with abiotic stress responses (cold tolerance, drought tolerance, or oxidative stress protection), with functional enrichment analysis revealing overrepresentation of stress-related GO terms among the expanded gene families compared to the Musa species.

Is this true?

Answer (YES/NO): NO